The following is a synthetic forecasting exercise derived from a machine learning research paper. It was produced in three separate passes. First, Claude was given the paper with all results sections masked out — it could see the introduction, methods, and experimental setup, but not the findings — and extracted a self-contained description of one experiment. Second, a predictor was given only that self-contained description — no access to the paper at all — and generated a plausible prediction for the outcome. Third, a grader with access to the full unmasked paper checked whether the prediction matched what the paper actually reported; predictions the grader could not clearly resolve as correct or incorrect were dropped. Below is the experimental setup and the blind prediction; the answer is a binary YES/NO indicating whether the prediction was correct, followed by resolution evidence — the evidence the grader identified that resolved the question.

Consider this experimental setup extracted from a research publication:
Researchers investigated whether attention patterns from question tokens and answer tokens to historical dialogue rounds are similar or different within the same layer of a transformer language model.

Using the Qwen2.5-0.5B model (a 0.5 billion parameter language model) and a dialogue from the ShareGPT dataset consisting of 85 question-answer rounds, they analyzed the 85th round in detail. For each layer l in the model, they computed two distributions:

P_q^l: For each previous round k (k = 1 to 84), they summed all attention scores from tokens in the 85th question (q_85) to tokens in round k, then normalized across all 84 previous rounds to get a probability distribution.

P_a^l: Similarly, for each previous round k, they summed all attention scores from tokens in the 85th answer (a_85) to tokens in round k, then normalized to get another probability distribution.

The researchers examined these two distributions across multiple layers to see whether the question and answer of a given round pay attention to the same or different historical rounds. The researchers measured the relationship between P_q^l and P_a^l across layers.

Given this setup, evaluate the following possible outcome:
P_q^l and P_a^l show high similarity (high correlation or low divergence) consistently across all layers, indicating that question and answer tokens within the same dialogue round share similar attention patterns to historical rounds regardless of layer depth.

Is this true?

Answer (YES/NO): YES